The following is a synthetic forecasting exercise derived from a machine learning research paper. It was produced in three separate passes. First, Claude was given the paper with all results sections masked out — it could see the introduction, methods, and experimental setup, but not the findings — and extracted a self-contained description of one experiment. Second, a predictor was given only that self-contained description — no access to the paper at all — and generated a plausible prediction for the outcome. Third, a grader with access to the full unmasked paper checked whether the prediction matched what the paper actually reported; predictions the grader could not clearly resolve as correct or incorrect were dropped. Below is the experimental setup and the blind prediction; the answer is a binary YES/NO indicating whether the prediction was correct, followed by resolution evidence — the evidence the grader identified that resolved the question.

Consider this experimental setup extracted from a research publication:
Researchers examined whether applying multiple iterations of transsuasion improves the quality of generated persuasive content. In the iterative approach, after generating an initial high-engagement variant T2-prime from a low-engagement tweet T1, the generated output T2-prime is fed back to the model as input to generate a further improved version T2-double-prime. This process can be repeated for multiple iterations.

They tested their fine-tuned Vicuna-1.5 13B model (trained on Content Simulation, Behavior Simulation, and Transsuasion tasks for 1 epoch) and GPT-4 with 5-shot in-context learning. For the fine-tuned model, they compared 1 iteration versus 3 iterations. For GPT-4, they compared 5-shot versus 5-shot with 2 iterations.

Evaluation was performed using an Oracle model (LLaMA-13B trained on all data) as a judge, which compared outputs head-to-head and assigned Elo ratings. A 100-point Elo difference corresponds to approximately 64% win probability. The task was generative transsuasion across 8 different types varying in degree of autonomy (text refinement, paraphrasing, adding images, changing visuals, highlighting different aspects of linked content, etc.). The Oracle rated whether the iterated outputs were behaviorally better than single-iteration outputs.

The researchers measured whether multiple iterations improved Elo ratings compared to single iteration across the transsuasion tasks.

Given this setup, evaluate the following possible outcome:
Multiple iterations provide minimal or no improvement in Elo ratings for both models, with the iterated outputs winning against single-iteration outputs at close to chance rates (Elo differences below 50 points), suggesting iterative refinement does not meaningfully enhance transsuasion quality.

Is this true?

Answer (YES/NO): NO